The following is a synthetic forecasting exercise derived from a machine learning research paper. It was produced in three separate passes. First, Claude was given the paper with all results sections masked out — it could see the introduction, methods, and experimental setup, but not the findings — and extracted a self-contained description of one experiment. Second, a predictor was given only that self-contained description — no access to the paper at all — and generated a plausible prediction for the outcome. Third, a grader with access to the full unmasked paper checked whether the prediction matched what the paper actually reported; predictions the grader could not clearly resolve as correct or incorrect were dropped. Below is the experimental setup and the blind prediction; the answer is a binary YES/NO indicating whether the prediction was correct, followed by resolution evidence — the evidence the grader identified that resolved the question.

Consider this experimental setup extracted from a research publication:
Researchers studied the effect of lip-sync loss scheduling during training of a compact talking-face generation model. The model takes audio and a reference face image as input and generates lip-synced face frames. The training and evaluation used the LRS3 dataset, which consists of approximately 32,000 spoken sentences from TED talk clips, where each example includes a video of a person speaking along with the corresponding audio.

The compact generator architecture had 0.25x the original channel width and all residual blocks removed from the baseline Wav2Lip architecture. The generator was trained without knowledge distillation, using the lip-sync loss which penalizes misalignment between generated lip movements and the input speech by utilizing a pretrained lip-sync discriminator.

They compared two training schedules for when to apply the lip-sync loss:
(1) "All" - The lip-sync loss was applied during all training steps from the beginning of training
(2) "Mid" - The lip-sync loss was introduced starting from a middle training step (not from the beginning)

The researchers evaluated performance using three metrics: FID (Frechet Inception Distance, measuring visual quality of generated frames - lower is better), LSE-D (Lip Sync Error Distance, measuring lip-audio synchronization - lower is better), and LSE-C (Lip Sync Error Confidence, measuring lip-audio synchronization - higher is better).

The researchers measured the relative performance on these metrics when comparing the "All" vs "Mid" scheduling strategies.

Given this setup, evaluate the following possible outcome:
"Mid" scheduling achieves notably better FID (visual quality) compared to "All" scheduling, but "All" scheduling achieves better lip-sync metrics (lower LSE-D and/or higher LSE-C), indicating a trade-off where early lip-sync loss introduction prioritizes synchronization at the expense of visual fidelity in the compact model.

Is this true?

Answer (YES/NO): YES